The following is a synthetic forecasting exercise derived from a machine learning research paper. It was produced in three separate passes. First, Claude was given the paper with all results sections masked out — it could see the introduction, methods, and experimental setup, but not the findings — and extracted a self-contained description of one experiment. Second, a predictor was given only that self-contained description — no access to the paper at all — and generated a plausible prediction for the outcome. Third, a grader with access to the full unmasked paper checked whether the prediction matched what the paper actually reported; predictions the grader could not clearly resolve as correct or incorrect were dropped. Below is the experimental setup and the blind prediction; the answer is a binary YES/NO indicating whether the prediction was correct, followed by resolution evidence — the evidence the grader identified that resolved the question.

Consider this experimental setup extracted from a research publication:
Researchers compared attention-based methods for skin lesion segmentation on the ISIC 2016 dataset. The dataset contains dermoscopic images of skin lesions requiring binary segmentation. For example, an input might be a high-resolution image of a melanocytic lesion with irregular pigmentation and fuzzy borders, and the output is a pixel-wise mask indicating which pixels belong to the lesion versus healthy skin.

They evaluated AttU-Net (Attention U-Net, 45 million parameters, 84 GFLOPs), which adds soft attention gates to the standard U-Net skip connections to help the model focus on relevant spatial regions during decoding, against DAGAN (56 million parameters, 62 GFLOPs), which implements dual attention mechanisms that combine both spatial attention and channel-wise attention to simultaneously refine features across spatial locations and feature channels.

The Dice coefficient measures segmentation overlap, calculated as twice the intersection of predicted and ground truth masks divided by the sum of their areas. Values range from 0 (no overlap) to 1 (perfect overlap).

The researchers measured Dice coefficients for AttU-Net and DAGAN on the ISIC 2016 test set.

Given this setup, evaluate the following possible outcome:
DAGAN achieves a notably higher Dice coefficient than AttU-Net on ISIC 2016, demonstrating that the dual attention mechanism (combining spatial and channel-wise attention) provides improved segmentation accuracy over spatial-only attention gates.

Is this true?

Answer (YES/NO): YES